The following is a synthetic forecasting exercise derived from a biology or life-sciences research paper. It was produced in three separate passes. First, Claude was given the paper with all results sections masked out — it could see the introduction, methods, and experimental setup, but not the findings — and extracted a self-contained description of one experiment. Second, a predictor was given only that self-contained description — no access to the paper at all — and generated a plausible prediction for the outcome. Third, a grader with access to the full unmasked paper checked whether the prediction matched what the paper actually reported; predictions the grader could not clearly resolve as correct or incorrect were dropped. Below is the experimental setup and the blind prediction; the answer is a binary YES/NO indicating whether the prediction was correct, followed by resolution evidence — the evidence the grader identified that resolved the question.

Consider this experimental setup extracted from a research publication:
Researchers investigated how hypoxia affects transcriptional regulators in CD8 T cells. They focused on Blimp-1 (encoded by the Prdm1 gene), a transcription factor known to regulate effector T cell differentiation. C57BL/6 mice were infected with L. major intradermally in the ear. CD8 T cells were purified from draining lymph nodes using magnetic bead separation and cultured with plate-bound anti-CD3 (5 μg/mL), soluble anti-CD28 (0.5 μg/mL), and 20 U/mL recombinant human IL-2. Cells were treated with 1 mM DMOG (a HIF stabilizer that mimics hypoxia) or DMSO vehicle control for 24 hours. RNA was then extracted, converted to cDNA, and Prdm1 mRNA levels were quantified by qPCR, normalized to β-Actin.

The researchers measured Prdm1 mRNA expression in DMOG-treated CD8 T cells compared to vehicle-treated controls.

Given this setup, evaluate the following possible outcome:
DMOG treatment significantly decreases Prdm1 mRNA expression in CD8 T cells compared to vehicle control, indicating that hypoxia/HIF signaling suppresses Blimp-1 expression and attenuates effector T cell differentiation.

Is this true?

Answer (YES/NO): NO